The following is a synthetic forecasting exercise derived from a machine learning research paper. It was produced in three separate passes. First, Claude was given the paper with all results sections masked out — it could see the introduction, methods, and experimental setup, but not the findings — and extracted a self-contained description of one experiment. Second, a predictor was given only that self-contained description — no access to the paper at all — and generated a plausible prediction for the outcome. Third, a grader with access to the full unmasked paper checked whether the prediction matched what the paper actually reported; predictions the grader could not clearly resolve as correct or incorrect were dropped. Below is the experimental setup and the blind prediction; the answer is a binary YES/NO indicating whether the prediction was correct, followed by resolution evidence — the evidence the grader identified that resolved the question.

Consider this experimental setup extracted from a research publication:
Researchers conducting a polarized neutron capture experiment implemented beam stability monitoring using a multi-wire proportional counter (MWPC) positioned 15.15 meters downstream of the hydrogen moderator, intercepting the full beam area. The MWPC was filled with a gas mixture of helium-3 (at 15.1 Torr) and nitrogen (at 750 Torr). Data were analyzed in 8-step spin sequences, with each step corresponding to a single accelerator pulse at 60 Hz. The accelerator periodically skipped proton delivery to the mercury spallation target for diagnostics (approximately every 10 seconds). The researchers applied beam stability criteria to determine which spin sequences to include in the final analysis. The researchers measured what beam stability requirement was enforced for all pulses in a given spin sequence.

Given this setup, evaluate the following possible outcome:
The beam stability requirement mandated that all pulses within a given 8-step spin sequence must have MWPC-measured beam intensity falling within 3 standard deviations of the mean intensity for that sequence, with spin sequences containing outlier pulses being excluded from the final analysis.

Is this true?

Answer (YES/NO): NO